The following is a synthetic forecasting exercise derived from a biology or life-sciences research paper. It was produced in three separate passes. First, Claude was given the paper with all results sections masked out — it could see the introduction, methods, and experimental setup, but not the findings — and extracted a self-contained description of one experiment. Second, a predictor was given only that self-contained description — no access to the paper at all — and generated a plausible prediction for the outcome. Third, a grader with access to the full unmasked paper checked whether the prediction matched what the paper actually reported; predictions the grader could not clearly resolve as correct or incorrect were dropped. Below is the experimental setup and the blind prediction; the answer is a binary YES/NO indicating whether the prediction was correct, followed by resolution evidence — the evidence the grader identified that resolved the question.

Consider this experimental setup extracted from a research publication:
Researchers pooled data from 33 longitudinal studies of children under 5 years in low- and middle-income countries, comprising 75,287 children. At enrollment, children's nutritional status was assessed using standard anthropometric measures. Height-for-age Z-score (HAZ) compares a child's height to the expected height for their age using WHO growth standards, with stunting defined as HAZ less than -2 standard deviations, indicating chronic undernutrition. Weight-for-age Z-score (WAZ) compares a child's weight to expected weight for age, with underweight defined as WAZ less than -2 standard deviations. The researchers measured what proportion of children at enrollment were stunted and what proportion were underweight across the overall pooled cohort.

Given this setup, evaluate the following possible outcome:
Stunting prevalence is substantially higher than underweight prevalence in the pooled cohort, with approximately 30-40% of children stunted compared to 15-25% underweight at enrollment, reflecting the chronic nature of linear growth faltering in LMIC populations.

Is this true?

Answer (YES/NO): NO